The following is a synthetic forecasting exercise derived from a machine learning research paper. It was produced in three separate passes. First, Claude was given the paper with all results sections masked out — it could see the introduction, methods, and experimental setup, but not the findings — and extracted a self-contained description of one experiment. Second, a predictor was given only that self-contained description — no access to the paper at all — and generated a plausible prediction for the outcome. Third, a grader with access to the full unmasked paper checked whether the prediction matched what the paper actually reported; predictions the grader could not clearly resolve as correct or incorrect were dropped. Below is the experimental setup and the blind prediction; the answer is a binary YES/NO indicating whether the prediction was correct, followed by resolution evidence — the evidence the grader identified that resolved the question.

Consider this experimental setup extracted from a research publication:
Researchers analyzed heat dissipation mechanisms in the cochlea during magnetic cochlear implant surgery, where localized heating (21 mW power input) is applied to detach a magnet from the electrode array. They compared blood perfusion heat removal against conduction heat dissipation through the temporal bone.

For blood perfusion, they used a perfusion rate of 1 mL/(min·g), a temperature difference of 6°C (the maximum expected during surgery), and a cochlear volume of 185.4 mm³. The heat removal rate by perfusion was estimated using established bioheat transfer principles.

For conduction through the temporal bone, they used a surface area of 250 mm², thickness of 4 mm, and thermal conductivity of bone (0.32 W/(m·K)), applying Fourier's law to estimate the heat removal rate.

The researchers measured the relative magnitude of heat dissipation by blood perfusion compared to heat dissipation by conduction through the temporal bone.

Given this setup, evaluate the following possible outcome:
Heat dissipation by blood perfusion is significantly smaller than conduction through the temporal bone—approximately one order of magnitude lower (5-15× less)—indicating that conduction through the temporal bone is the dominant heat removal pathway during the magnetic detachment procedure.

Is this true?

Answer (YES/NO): NO